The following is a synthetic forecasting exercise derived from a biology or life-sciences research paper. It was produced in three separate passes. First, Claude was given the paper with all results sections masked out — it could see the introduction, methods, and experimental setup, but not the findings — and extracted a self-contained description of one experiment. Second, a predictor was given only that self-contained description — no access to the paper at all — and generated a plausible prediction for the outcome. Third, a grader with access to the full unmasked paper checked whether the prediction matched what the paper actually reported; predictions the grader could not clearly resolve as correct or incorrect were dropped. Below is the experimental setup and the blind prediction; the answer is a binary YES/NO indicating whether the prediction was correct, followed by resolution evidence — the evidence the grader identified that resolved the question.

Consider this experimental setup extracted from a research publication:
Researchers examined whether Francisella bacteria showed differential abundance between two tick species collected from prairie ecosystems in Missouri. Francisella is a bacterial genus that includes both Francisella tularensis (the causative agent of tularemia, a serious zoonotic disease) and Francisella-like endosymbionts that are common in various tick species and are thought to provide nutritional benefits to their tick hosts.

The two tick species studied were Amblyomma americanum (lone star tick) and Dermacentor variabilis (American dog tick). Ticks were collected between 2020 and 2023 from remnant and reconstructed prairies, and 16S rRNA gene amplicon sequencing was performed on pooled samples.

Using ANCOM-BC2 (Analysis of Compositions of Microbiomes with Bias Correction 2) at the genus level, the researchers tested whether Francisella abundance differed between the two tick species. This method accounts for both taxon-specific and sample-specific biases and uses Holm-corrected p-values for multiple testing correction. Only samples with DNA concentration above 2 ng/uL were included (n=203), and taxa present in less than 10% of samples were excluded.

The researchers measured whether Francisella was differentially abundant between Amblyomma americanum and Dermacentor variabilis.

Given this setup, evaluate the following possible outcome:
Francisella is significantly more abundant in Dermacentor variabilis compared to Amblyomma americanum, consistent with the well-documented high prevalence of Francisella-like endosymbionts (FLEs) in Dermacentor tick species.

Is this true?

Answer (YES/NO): YES